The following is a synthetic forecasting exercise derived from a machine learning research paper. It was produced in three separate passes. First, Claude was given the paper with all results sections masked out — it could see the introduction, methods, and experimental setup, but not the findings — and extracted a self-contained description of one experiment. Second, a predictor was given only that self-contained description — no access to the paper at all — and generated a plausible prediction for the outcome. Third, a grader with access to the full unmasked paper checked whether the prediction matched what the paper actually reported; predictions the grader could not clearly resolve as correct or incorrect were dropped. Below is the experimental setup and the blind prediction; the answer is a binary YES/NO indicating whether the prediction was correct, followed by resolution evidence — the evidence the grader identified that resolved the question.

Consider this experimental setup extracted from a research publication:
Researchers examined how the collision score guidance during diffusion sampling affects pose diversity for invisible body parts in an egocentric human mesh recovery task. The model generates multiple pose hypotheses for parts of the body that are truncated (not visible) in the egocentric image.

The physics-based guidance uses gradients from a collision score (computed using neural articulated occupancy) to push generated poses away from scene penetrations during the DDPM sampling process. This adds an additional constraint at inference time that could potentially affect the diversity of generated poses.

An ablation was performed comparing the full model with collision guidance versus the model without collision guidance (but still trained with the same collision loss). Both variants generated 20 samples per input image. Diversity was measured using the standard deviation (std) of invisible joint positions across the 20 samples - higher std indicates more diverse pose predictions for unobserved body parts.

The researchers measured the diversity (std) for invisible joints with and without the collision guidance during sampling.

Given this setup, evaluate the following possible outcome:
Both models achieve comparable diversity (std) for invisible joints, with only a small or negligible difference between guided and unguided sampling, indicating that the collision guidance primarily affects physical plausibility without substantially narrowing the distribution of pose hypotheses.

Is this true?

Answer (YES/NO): NO